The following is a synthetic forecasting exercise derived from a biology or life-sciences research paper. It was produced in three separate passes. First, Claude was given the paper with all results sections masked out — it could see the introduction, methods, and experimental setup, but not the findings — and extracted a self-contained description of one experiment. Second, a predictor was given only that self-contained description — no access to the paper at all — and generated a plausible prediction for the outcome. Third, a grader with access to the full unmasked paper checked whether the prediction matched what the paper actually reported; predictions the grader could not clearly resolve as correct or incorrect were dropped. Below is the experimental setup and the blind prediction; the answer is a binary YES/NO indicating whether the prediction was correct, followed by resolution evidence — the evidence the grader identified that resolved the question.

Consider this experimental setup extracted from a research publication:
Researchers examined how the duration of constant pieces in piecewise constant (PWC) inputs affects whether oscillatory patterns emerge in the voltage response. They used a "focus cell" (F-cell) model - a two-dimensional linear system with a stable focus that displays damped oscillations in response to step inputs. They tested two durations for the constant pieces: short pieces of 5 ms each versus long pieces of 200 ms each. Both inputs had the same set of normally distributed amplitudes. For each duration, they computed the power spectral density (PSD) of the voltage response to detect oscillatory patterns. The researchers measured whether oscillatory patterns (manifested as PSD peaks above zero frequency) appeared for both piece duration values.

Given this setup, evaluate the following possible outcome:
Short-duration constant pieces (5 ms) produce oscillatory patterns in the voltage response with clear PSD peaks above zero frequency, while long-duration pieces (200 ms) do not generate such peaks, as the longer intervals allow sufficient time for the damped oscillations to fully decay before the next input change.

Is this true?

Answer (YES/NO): YES